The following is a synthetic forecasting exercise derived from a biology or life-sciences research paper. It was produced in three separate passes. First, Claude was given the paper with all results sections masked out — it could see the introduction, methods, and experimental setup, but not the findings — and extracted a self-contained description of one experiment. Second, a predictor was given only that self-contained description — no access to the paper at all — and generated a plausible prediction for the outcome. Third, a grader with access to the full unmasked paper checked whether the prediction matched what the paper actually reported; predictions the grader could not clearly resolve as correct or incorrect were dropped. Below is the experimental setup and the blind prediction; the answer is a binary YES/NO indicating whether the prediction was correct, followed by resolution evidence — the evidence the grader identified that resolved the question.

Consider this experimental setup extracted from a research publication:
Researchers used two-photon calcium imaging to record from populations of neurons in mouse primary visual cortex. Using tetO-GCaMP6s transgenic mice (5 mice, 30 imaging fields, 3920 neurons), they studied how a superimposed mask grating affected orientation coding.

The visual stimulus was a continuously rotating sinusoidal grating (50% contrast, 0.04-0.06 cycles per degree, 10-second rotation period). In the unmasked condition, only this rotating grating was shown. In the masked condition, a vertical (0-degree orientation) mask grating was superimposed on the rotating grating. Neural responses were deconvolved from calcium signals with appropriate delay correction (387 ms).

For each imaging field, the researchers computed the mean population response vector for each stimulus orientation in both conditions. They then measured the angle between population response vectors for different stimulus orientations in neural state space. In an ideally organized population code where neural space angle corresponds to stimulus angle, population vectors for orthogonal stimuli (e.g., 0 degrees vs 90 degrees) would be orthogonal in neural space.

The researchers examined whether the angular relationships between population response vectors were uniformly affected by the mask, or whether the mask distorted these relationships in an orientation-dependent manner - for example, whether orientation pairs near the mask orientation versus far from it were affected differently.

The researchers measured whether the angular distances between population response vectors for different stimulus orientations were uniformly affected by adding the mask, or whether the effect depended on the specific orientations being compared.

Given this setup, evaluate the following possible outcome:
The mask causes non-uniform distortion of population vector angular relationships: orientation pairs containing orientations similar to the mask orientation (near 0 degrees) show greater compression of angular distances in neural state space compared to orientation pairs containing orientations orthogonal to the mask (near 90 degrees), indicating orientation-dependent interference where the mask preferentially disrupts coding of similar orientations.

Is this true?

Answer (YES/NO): YES